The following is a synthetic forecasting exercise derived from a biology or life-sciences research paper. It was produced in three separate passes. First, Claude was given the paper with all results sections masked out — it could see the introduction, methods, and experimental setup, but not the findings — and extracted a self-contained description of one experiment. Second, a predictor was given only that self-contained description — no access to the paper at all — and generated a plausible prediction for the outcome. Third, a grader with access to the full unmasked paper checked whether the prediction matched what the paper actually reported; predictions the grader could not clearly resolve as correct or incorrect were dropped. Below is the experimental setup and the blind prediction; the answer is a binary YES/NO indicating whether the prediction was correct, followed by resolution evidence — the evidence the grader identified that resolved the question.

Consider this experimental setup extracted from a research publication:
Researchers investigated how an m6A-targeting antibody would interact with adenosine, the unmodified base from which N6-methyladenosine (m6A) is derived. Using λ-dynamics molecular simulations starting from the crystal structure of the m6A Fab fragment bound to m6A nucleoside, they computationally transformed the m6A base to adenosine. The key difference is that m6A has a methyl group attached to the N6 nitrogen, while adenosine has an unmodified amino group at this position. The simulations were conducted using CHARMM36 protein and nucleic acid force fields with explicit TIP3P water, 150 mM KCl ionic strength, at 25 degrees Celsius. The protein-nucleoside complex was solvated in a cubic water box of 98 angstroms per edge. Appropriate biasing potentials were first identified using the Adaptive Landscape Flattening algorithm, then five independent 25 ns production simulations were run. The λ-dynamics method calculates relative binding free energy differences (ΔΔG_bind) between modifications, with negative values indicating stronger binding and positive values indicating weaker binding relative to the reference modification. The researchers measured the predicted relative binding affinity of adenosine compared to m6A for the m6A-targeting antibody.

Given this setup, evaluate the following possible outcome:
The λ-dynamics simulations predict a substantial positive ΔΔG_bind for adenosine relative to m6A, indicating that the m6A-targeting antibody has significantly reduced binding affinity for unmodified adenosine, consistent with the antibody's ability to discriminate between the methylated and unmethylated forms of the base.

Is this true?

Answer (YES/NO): NO